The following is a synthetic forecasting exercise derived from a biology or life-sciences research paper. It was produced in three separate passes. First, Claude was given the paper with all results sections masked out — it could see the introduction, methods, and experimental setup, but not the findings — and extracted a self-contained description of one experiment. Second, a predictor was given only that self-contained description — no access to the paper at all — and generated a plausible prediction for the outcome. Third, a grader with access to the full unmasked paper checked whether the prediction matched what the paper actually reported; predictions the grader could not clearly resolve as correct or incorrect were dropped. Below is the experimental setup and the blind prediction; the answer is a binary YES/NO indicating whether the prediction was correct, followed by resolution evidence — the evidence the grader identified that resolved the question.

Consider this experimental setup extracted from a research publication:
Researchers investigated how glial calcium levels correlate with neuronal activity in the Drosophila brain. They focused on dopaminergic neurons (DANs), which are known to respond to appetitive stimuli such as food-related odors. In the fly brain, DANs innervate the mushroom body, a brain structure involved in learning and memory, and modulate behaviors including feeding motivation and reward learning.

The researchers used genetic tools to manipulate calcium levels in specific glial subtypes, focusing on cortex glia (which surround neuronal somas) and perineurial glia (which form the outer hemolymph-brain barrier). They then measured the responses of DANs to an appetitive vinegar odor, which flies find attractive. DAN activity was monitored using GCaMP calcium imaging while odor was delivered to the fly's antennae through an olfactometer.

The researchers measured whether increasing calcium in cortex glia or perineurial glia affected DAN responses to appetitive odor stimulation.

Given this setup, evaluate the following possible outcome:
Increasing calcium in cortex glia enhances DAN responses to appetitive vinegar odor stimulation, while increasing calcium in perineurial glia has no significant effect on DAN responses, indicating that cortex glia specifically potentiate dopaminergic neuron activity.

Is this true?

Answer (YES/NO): NO